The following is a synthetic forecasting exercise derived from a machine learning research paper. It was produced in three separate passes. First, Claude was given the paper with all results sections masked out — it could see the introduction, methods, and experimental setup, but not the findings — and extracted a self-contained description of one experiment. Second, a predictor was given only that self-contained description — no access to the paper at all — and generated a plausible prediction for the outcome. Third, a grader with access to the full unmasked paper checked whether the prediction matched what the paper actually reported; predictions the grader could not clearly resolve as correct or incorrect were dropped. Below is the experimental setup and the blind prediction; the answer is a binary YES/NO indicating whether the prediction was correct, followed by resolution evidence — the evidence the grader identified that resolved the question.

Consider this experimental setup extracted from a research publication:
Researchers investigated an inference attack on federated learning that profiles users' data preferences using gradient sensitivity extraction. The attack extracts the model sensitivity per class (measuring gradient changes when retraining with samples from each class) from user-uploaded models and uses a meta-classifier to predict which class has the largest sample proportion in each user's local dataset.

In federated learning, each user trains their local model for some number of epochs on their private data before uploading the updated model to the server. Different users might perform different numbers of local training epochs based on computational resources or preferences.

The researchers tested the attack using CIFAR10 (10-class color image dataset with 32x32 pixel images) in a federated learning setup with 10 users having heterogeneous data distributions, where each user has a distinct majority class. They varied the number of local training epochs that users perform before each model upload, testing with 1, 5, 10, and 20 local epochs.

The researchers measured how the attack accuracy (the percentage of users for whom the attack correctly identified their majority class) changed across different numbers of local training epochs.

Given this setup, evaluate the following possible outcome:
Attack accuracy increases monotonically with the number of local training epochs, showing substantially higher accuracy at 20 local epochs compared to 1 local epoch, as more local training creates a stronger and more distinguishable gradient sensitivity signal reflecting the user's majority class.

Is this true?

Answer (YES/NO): NO